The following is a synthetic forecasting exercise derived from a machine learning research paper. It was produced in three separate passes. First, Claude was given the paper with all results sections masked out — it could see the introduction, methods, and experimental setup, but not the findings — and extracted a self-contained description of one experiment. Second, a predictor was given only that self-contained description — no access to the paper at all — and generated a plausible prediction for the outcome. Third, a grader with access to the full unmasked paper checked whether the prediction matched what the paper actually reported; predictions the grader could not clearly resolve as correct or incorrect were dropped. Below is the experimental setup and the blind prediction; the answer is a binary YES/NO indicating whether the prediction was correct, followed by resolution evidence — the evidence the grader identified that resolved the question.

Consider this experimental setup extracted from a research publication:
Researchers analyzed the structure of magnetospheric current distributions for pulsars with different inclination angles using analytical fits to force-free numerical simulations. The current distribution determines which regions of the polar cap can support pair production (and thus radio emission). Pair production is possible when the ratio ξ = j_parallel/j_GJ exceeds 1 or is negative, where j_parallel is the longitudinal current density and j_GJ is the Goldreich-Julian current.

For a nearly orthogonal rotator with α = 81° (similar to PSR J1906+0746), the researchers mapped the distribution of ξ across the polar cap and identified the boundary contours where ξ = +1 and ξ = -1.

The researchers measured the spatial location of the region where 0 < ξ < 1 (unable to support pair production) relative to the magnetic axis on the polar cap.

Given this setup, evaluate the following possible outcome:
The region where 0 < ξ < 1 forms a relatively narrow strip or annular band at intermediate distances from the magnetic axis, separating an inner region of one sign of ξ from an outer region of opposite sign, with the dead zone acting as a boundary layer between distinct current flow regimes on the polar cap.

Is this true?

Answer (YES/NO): NO